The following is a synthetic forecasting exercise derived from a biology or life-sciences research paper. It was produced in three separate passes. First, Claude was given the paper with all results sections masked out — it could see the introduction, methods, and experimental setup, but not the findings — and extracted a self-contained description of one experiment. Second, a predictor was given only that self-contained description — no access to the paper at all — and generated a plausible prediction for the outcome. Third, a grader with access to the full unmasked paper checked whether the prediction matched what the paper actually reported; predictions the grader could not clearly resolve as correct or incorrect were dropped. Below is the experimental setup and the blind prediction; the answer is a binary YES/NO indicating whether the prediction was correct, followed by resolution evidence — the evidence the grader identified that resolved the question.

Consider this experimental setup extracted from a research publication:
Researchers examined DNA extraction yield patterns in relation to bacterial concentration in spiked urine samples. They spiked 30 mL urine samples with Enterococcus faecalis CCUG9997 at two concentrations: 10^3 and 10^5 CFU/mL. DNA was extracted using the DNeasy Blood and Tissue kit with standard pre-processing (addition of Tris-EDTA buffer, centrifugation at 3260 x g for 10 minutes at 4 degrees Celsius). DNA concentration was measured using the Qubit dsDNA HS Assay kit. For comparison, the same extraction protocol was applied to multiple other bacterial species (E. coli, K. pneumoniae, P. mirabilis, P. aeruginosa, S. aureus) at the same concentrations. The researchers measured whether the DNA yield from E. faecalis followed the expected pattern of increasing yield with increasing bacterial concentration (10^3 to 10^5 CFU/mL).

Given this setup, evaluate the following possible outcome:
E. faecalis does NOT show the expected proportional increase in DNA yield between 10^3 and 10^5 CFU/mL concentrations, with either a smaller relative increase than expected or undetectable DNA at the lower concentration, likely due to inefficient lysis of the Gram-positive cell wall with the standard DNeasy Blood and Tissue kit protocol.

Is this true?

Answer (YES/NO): NO